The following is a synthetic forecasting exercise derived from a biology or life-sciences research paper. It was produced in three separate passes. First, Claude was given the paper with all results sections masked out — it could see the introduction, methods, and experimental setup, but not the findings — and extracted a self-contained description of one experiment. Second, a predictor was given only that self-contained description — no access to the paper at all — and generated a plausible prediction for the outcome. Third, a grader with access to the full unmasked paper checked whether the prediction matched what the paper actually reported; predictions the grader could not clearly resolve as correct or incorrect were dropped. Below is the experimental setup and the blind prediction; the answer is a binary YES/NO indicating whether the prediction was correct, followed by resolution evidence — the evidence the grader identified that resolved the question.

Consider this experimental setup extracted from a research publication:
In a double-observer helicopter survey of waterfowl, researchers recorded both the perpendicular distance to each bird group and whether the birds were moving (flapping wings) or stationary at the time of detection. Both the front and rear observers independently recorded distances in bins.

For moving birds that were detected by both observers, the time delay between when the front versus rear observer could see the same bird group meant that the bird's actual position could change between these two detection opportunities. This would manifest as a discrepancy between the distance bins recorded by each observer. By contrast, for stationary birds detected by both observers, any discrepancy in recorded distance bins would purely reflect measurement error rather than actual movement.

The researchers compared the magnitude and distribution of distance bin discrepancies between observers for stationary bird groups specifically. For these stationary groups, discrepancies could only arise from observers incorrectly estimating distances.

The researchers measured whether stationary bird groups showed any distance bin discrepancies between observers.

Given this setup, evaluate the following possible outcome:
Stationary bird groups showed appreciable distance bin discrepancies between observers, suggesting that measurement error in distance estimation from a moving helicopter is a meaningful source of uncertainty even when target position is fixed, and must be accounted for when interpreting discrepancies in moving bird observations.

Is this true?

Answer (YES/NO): NO